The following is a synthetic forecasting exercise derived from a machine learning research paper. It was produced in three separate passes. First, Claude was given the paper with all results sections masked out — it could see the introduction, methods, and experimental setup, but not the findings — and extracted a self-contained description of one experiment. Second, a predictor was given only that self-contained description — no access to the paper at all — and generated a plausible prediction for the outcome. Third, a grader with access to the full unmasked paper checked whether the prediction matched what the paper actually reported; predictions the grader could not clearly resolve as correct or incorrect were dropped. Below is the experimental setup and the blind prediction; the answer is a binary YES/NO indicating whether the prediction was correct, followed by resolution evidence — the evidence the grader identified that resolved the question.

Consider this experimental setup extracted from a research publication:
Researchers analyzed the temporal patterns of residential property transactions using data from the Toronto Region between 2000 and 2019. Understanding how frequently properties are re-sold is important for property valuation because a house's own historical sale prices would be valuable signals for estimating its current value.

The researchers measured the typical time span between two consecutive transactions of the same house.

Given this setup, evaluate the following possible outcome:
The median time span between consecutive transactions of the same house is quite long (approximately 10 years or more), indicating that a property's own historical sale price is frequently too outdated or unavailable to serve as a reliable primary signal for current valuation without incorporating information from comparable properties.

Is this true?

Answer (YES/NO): YES